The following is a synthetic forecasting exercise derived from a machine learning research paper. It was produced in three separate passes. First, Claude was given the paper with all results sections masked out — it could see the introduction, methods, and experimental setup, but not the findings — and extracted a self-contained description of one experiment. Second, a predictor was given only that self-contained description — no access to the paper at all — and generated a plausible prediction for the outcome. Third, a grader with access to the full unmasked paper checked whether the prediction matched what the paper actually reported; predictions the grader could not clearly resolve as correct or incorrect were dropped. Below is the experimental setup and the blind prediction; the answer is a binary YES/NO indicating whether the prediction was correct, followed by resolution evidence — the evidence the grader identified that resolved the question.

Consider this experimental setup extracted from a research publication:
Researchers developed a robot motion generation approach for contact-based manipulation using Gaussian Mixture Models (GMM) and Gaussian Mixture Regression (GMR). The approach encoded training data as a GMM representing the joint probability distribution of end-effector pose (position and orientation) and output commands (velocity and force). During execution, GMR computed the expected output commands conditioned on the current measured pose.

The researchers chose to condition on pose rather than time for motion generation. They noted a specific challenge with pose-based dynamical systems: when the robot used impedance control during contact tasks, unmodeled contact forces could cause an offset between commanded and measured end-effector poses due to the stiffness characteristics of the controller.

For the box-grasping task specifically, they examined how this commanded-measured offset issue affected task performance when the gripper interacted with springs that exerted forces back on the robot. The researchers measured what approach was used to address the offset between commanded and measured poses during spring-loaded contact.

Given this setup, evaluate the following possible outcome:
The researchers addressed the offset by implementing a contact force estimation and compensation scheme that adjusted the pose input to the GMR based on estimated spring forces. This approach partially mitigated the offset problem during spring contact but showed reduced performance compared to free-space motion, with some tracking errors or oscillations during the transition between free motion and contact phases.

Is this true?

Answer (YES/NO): NO